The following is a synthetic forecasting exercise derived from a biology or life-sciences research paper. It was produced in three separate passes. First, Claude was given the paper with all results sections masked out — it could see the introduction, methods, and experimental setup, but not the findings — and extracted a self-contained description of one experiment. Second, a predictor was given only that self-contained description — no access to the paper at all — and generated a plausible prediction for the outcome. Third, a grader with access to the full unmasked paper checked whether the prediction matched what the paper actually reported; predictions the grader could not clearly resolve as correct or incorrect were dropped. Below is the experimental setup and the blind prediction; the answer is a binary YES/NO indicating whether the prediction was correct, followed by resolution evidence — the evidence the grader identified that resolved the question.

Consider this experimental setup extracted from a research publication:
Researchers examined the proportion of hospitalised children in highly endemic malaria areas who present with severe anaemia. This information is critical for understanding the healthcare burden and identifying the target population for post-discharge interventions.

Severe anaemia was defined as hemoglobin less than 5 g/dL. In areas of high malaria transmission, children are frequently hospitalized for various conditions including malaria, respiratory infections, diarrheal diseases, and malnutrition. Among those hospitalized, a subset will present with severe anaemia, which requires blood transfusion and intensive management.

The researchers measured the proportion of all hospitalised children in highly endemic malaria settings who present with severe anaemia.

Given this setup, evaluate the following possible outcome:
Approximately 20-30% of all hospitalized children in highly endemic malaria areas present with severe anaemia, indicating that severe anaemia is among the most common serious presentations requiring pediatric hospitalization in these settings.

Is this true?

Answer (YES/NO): NO